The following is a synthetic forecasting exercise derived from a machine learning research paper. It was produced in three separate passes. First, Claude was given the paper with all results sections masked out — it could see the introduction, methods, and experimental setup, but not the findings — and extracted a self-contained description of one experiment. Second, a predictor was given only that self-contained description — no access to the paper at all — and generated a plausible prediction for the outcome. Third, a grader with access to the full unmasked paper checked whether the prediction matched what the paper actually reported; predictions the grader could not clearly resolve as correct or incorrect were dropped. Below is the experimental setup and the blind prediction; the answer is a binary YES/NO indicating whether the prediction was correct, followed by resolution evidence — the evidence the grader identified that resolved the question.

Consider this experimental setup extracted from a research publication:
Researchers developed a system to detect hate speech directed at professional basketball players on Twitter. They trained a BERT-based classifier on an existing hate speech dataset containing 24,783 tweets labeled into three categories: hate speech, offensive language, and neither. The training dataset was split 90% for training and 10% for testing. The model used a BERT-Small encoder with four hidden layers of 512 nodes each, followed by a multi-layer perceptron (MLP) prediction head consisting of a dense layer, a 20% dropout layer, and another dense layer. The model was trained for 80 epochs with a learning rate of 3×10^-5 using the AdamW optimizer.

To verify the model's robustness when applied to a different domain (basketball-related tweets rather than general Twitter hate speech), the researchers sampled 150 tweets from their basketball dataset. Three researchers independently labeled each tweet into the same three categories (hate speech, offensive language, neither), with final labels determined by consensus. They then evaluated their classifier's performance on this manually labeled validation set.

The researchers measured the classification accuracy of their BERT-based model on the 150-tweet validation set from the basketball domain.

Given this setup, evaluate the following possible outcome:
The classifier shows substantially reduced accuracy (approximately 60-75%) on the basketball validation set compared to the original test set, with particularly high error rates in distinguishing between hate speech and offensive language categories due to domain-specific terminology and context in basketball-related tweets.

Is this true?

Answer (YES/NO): NO